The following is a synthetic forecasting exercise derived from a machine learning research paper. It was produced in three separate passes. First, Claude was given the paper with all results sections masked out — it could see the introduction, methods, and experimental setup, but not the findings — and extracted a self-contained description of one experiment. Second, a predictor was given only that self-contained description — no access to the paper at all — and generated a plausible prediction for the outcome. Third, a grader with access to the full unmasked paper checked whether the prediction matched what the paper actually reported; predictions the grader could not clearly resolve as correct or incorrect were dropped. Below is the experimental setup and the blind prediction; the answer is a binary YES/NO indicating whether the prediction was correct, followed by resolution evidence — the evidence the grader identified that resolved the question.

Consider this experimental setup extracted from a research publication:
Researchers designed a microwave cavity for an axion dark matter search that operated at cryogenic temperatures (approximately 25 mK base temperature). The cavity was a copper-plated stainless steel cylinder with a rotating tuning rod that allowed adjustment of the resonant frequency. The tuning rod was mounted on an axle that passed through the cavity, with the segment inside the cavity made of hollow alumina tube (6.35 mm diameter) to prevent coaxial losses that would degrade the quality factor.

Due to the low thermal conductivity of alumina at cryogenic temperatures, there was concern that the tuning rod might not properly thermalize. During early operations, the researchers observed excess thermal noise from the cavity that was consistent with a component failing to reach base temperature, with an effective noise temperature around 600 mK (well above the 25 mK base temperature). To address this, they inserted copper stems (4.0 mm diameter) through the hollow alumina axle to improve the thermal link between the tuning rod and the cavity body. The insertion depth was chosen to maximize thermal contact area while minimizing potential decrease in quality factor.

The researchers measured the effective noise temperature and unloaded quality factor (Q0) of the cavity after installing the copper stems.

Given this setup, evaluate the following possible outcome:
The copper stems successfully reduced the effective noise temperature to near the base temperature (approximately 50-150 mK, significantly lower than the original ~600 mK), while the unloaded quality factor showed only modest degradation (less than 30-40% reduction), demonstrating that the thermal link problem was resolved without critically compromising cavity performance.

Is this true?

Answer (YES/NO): NO